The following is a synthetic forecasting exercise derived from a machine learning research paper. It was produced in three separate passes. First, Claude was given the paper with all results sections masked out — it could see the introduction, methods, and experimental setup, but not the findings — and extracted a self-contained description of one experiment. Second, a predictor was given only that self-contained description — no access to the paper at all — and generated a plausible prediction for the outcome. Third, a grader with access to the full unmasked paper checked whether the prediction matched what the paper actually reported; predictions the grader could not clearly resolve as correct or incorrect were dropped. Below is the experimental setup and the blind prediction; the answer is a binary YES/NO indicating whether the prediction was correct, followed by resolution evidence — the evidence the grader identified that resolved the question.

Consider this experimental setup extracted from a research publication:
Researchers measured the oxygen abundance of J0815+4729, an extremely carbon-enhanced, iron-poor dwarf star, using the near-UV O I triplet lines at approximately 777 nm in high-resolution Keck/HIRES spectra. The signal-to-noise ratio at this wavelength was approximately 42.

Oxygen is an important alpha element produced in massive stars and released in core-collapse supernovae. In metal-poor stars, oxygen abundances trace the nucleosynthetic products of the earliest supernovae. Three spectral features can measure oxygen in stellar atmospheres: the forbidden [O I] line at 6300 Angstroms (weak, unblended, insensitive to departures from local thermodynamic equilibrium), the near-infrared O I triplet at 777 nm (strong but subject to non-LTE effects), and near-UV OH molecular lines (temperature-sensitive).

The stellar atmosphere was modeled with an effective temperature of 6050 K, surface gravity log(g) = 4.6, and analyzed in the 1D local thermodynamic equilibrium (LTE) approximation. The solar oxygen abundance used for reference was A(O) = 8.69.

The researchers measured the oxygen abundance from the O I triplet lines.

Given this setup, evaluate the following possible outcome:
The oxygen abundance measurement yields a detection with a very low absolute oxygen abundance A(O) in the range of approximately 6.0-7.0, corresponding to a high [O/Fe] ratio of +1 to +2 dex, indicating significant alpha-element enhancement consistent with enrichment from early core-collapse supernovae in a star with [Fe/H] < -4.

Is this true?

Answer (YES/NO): NO